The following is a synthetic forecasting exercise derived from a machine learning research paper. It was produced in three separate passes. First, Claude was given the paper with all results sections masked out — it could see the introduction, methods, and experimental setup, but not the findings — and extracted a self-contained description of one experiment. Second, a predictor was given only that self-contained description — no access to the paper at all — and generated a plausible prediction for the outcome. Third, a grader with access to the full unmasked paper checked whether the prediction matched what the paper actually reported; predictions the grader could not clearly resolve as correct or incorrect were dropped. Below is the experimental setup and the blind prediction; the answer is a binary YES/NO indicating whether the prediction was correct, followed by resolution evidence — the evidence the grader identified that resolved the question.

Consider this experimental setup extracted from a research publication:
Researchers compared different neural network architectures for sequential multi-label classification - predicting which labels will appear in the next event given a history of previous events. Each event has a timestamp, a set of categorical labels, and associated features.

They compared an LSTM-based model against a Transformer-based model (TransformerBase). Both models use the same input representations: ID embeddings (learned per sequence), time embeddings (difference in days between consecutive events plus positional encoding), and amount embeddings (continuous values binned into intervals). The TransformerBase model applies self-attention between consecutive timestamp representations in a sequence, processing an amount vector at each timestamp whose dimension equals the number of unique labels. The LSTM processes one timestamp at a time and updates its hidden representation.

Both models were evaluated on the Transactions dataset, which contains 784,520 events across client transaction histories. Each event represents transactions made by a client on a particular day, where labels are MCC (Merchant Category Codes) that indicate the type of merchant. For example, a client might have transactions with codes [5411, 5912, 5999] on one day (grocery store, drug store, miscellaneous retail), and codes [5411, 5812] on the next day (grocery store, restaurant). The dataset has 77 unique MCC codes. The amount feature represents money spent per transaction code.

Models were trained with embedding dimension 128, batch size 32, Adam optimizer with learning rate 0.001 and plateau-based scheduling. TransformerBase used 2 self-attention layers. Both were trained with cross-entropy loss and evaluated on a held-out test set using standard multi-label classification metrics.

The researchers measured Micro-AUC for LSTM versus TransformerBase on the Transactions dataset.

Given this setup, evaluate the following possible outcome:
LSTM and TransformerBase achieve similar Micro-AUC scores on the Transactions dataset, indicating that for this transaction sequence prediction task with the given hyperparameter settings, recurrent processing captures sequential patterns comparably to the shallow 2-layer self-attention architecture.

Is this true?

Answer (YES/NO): YES